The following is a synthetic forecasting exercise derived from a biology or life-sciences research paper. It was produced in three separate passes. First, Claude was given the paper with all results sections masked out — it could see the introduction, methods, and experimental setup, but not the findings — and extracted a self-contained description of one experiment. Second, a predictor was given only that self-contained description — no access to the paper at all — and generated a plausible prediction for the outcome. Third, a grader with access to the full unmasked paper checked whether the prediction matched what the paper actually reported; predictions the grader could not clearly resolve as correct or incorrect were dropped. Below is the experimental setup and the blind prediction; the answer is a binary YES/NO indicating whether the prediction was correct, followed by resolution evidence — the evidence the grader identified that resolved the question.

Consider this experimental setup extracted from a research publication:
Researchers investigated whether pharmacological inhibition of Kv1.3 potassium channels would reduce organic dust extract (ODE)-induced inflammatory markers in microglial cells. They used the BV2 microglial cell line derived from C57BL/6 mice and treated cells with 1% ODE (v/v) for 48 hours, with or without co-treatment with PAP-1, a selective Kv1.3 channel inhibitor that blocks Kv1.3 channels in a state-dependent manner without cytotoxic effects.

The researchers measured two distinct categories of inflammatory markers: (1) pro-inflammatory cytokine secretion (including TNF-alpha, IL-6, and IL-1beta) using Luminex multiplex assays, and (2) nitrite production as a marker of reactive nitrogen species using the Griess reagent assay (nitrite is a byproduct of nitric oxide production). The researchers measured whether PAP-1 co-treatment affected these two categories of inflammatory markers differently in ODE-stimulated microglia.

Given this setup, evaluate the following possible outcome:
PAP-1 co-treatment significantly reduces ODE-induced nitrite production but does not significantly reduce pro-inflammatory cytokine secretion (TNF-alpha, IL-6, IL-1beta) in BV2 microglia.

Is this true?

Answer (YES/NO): NO